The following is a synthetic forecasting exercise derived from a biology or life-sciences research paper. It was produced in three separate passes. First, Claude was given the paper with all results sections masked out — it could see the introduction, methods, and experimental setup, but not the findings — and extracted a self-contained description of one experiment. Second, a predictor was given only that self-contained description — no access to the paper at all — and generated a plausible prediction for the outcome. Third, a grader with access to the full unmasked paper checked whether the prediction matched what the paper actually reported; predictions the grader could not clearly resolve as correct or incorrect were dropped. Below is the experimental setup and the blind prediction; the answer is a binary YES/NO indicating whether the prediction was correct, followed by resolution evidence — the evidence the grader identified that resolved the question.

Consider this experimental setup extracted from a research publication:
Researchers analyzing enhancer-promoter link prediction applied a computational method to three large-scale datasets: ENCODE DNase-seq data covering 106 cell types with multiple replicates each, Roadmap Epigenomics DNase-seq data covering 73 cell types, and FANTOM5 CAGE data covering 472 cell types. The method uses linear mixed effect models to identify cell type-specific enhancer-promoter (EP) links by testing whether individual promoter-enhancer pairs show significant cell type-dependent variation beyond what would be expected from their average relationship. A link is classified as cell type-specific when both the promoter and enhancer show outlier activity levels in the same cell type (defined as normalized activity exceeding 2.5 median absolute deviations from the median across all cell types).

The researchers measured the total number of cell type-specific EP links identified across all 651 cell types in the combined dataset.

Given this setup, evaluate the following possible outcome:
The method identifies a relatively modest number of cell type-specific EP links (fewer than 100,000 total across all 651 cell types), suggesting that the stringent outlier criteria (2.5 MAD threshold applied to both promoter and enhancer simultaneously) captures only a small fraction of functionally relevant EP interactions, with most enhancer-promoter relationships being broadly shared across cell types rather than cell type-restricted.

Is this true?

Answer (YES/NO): NO